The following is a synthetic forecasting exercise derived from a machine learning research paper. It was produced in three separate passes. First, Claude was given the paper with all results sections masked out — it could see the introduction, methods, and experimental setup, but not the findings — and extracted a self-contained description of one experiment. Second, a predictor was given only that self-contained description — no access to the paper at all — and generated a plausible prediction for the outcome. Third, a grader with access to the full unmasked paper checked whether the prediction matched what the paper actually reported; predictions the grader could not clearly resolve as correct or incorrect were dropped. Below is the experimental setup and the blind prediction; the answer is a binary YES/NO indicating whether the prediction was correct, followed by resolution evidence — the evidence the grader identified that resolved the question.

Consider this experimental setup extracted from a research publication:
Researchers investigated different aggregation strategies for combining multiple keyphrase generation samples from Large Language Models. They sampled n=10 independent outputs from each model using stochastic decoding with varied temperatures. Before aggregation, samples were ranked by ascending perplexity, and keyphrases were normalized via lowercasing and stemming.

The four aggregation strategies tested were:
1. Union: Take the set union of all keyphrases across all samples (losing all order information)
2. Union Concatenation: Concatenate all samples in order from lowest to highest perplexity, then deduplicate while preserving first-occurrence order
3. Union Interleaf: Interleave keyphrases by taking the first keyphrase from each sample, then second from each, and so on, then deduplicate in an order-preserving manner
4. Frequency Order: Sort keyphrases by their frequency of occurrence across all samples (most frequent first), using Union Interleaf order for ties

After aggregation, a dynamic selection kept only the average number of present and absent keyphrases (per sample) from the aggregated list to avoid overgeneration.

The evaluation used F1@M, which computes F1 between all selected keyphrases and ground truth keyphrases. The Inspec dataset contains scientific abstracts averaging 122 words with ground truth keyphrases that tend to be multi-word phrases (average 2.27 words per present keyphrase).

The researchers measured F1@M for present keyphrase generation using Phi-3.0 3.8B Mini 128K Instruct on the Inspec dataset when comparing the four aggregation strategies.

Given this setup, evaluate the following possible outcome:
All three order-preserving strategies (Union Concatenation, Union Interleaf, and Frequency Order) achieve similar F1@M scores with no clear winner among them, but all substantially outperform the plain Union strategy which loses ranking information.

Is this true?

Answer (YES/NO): NO